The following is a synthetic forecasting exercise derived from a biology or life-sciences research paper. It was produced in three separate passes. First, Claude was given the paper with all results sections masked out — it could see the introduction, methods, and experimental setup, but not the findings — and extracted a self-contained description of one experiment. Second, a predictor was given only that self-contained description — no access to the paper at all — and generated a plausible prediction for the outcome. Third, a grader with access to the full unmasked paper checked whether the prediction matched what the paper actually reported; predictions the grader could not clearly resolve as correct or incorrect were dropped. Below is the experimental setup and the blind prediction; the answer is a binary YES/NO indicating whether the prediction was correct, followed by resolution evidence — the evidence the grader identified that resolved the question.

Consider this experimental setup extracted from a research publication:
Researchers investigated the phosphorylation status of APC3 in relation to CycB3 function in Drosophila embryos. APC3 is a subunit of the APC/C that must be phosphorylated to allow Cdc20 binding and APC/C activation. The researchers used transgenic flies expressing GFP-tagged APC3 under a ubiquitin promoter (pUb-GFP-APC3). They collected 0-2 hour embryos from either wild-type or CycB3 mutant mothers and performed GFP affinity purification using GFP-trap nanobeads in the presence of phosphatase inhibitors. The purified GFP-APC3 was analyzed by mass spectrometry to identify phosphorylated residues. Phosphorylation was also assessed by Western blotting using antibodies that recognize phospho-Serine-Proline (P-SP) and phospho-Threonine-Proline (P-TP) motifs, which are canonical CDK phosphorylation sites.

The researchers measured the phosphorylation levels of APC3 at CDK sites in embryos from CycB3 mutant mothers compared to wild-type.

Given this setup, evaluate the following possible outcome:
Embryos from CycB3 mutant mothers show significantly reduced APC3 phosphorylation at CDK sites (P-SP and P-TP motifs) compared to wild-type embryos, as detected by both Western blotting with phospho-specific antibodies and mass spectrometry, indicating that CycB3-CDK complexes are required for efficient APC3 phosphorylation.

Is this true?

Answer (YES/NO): NO